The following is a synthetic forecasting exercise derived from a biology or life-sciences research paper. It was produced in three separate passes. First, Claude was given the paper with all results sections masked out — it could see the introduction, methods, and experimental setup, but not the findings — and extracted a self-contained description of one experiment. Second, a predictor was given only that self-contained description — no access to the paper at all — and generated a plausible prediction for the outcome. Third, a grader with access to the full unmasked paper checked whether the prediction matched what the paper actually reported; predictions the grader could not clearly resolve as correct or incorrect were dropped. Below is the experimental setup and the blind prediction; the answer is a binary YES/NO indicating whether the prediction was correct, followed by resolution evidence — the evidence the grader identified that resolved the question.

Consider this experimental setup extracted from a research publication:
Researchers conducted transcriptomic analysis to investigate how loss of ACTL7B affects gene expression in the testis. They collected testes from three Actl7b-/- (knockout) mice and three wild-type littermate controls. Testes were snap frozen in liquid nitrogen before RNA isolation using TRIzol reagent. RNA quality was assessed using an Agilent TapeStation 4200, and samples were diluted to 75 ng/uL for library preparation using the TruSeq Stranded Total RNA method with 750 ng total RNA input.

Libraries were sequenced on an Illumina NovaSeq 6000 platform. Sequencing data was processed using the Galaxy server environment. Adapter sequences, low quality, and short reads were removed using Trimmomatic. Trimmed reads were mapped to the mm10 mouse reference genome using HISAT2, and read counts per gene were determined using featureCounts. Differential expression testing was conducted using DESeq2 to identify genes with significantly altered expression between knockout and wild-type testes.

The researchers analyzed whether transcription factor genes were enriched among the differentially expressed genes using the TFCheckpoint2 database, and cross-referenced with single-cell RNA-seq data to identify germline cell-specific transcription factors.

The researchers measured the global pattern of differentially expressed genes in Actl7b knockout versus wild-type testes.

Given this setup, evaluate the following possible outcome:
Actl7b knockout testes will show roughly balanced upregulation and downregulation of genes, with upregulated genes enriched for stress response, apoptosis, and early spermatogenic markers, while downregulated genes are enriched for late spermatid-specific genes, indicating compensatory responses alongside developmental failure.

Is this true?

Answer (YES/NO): NO